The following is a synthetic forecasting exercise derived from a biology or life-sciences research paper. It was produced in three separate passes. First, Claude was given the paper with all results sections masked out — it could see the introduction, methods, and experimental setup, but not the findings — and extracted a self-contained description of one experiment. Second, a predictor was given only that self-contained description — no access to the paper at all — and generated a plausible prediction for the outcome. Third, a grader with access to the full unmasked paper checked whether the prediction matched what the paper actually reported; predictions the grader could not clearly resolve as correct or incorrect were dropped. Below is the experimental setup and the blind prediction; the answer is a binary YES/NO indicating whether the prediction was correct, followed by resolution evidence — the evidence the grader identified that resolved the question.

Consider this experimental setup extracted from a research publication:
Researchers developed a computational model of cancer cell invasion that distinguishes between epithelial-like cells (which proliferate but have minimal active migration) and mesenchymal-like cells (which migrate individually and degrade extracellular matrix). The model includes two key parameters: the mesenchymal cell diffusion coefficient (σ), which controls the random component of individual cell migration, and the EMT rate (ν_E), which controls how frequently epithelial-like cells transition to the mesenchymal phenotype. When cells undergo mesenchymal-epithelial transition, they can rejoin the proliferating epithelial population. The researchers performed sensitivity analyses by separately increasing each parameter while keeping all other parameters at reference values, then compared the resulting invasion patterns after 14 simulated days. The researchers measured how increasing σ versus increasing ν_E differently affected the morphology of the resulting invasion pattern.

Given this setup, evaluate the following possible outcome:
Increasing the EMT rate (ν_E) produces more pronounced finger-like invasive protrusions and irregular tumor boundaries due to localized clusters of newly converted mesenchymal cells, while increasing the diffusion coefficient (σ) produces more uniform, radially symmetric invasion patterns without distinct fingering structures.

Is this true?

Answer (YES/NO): NO